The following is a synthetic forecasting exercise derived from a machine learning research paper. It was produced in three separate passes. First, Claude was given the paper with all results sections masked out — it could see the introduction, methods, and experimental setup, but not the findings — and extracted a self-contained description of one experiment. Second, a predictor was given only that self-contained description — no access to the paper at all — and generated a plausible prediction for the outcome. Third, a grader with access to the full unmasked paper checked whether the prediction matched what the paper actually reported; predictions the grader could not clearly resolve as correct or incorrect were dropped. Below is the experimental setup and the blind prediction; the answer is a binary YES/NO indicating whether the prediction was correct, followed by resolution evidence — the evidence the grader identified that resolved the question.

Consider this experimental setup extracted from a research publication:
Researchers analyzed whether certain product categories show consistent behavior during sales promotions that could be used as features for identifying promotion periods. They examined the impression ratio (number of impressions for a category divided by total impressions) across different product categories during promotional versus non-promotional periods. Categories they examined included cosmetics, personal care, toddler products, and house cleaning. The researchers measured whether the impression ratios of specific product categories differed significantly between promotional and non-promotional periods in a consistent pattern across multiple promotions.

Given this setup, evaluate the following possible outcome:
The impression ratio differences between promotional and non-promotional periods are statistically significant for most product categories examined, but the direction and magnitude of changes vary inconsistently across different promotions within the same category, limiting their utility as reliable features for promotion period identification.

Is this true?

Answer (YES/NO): NO